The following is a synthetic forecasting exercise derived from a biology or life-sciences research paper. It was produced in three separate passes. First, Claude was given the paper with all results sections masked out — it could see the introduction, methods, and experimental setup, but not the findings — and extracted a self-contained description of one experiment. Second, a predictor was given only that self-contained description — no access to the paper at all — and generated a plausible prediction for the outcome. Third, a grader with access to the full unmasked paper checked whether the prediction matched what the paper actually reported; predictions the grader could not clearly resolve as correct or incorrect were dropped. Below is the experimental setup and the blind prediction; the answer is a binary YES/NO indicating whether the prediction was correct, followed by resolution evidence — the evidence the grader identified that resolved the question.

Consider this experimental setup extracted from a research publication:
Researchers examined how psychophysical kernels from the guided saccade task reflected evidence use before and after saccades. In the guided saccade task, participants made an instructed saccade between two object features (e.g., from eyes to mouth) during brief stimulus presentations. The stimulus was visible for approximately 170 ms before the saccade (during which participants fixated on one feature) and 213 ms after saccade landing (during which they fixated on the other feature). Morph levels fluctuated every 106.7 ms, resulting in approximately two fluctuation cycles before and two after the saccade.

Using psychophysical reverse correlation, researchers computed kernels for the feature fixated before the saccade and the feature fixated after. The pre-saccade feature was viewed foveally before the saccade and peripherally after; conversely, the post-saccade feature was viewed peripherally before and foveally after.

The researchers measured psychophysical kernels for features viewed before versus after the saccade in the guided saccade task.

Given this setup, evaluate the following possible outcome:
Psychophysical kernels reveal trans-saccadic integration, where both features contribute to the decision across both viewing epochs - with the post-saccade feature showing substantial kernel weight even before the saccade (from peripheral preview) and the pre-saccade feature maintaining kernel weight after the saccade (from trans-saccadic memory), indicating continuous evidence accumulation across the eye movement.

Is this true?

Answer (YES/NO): NO